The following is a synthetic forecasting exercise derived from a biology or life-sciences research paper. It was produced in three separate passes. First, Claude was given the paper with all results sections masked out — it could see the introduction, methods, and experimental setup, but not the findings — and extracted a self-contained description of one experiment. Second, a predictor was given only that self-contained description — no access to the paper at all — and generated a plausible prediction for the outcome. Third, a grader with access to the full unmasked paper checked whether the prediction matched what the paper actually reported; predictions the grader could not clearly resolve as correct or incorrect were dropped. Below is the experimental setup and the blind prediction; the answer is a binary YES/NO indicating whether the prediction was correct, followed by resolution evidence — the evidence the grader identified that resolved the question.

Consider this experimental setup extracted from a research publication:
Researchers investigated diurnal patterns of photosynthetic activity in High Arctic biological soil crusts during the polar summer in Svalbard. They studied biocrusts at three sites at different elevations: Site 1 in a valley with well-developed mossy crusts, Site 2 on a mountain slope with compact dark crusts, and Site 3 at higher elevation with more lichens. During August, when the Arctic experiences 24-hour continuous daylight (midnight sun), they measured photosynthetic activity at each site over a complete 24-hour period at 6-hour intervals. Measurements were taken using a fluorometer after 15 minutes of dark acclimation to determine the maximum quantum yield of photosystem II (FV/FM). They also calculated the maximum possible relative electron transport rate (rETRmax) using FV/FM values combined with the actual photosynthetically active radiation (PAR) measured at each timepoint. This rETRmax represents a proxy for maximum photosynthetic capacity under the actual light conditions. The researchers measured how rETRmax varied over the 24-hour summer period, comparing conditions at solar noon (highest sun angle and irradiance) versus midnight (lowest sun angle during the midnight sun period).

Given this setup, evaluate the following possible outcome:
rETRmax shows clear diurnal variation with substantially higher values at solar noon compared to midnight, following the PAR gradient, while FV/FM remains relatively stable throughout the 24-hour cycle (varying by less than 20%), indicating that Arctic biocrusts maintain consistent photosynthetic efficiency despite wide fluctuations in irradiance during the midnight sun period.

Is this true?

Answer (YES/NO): NO